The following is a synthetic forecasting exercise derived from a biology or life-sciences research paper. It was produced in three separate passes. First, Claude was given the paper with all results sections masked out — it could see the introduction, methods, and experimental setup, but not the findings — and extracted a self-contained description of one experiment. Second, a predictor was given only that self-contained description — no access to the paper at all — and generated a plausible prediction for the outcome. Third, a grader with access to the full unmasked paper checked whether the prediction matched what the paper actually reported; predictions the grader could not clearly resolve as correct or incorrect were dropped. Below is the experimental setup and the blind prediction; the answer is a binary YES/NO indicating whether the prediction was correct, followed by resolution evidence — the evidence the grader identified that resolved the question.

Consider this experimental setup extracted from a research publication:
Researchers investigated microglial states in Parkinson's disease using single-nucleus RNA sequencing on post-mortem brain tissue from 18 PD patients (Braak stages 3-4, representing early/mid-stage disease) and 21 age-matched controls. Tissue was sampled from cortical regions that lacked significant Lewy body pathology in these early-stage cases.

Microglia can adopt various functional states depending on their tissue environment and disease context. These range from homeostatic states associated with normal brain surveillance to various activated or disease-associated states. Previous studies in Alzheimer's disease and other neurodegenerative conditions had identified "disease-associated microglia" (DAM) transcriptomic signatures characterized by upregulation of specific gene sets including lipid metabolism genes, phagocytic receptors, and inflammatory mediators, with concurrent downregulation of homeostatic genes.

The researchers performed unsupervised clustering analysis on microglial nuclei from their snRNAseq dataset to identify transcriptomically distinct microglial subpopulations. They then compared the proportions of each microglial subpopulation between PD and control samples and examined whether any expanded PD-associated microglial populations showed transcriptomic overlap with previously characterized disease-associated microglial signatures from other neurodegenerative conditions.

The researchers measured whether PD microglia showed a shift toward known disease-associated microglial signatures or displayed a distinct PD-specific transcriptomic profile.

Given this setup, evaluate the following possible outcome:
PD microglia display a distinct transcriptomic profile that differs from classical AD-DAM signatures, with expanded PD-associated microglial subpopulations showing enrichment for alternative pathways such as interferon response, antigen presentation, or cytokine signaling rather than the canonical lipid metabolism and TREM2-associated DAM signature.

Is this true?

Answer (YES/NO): NO